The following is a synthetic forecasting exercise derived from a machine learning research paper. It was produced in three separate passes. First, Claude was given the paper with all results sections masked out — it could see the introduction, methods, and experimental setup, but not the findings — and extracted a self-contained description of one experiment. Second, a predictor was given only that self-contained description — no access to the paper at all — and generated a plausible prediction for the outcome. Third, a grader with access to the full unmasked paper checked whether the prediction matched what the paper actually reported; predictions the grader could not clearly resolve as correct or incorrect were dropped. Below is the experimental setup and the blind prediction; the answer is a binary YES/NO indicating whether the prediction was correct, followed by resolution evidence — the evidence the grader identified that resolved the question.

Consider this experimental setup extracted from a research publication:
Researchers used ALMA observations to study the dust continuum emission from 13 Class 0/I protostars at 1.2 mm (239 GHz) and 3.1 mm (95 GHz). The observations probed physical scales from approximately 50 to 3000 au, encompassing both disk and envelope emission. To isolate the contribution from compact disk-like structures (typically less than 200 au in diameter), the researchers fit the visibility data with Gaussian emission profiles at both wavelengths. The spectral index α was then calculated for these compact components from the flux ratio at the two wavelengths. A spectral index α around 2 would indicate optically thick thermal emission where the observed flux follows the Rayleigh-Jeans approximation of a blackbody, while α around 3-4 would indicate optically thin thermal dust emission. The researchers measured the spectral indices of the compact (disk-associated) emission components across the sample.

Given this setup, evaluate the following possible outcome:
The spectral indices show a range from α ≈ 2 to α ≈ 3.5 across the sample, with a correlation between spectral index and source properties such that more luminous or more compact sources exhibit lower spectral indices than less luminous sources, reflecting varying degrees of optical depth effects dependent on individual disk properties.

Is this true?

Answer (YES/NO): NO